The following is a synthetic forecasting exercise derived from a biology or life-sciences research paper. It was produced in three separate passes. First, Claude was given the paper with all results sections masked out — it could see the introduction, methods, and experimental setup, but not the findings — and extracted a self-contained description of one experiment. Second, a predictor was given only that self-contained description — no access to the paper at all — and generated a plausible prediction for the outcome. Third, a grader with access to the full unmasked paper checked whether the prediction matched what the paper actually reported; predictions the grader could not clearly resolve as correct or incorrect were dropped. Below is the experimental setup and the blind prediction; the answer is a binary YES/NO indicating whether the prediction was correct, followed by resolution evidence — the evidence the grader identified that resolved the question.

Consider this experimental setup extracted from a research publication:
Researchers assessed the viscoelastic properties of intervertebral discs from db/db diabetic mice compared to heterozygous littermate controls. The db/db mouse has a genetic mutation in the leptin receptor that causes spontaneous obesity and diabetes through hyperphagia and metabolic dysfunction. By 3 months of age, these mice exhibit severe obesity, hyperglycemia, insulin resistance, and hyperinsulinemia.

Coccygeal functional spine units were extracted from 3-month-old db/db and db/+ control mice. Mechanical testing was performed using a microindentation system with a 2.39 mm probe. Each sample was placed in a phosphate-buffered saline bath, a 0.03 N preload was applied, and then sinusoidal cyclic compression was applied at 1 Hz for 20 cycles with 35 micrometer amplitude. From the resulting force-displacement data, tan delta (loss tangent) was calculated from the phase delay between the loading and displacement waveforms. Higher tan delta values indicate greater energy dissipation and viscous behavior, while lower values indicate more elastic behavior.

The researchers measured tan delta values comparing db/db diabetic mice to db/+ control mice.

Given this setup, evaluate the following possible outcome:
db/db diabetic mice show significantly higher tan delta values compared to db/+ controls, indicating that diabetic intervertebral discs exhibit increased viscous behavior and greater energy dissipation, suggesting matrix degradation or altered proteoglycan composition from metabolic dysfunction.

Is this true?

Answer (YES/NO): NO